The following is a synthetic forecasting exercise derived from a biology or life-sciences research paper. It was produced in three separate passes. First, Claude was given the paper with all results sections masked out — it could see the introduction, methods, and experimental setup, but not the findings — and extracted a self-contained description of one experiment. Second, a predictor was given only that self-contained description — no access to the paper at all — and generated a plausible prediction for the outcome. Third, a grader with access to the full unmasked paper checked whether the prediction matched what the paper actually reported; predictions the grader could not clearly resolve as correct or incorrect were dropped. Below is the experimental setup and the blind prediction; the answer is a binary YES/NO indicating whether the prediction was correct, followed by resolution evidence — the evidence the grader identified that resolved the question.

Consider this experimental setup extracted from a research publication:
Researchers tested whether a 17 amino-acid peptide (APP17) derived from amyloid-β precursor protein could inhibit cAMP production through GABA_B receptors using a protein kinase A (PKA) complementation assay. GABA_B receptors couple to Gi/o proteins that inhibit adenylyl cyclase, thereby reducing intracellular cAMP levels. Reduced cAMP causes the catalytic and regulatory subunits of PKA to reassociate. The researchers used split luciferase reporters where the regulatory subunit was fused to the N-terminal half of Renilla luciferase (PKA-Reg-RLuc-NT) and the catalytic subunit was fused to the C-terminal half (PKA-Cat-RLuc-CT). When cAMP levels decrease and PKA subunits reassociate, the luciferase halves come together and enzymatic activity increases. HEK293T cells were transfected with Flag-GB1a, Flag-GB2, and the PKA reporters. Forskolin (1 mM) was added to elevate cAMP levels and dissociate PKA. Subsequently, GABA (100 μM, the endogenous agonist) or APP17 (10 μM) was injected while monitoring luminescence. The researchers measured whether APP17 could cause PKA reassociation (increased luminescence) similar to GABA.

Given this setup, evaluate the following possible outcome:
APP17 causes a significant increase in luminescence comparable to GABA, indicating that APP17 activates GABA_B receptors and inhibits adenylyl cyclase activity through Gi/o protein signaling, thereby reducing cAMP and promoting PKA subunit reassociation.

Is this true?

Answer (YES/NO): NO